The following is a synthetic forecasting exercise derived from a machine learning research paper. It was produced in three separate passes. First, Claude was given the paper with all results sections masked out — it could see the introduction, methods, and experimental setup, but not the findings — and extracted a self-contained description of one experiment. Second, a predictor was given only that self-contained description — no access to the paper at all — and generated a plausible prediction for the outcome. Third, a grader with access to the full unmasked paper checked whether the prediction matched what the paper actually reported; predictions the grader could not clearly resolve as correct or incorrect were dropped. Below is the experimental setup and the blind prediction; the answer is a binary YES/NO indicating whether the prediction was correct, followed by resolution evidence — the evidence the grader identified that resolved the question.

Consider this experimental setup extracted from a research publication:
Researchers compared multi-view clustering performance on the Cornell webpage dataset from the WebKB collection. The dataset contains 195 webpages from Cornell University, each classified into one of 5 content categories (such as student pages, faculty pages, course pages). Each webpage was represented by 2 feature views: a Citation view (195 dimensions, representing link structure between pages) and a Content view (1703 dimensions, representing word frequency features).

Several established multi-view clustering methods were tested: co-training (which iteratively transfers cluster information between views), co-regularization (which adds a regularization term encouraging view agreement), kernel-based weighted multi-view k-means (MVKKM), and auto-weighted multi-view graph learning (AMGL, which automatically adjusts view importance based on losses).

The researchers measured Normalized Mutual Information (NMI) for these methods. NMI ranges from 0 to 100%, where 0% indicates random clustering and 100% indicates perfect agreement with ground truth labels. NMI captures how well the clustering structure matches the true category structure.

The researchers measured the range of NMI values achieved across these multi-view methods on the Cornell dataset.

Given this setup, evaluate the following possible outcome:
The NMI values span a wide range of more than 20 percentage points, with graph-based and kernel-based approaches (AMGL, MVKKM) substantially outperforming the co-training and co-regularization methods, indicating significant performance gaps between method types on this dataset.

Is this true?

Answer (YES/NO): NO